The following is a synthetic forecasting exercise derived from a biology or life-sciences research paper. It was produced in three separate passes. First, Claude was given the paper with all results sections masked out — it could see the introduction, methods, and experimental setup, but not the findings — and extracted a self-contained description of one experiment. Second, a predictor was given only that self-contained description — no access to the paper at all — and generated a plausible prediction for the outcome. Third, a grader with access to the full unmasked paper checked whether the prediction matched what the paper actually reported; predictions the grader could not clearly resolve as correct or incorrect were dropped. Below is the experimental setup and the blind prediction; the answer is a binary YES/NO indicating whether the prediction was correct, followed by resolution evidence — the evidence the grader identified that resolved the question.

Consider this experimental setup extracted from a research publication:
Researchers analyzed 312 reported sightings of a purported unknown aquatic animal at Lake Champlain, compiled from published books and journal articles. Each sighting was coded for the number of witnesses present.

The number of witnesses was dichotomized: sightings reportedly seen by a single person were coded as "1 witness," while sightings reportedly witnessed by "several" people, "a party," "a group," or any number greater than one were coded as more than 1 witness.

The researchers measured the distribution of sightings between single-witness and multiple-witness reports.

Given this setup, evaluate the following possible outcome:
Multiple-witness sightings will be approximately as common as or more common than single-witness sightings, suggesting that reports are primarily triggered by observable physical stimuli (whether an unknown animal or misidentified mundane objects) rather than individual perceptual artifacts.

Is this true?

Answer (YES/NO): YES